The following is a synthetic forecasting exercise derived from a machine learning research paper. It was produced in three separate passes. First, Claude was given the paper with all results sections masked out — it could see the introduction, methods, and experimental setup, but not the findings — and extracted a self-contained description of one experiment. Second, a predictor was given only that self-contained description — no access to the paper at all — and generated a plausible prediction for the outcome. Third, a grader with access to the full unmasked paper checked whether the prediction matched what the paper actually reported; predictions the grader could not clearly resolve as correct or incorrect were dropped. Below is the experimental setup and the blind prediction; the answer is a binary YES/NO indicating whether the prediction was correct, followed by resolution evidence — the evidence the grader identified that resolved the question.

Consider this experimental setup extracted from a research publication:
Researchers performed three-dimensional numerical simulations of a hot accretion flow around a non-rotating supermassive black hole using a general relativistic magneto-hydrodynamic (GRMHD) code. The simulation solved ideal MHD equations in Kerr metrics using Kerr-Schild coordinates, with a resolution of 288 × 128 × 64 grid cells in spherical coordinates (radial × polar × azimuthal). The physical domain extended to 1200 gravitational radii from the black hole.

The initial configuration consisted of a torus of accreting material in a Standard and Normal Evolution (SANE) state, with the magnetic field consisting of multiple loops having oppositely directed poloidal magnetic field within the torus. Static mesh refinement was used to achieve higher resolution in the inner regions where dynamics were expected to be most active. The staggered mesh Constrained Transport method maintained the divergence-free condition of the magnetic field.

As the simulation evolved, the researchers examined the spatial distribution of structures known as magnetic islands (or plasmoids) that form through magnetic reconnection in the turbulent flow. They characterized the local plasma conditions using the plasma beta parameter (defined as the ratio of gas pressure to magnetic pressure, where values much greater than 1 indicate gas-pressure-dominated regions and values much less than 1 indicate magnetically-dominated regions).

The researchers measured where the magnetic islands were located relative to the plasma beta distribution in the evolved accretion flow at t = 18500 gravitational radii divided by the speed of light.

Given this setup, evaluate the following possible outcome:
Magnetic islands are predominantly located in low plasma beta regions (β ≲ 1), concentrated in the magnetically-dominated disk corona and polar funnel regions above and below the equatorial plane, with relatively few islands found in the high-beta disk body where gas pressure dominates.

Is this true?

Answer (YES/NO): NO